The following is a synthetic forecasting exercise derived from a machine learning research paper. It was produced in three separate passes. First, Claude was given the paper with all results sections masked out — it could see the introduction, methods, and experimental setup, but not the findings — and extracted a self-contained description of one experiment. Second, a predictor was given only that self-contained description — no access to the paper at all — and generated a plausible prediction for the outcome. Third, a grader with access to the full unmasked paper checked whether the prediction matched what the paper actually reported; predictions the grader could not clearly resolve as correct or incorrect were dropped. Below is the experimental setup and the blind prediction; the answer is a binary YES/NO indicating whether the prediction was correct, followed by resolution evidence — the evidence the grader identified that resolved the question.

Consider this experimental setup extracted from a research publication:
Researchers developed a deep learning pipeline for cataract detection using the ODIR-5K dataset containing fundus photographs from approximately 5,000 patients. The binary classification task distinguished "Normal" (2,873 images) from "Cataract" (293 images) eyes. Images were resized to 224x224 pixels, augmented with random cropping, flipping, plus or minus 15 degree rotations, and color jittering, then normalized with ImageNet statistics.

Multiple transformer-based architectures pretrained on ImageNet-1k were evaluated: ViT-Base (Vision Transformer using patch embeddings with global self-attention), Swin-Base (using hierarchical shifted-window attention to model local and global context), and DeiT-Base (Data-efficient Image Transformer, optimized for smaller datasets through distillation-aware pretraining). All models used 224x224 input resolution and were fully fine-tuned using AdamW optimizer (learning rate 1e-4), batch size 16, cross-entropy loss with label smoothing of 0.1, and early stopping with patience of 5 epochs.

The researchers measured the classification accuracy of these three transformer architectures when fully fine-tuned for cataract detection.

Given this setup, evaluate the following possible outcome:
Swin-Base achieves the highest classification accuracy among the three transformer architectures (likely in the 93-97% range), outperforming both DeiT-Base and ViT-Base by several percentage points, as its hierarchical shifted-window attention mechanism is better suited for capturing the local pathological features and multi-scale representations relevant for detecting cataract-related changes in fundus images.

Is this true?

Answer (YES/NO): NO